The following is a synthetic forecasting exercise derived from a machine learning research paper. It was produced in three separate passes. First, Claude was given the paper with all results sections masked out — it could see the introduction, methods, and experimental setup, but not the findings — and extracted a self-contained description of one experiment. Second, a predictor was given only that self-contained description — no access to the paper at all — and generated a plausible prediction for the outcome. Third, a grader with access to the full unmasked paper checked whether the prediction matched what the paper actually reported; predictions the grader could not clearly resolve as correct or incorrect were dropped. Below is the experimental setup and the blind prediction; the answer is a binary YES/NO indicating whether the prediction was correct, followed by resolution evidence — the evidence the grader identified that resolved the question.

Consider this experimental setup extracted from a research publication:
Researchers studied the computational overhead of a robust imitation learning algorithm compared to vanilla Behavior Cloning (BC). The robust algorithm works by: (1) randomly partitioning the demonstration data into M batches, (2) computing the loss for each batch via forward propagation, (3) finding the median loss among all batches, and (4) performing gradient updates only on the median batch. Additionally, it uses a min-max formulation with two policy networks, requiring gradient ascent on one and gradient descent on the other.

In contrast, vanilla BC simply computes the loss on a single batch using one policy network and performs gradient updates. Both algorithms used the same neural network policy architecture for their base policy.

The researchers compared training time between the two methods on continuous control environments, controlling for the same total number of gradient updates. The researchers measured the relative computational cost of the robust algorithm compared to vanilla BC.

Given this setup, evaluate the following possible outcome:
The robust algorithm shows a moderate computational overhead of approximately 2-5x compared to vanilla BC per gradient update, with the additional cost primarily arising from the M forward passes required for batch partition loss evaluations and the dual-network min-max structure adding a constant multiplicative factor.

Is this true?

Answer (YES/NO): NO